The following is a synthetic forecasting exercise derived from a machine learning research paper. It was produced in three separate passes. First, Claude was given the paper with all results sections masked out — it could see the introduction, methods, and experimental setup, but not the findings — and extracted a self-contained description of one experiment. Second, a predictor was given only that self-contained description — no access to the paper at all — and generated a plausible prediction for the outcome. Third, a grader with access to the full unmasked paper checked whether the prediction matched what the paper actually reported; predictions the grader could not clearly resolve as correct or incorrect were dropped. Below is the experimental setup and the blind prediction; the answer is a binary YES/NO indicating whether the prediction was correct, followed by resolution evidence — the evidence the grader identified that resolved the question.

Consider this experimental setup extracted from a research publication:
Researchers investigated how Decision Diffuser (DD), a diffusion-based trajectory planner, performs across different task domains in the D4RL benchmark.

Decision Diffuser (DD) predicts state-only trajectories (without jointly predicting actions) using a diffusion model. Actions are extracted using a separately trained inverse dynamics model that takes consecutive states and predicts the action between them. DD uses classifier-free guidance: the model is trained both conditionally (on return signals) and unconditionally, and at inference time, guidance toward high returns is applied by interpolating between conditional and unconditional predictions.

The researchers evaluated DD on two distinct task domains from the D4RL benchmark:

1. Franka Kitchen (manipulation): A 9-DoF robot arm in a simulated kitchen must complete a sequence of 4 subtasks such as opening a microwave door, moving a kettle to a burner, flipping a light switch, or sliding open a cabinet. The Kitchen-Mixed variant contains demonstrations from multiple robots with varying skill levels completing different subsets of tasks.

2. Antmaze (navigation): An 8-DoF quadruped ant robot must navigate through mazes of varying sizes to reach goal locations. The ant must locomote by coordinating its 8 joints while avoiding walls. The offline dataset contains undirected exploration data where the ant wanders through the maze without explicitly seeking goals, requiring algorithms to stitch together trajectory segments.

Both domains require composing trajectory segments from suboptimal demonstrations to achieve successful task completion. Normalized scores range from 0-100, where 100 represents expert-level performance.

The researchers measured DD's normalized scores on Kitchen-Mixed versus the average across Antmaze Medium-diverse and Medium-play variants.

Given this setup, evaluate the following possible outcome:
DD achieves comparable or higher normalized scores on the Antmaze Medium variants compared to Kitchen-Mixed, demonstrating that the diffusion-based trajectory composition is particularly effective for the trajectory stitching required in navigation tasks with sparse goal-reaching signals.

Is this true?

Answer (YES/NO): NO